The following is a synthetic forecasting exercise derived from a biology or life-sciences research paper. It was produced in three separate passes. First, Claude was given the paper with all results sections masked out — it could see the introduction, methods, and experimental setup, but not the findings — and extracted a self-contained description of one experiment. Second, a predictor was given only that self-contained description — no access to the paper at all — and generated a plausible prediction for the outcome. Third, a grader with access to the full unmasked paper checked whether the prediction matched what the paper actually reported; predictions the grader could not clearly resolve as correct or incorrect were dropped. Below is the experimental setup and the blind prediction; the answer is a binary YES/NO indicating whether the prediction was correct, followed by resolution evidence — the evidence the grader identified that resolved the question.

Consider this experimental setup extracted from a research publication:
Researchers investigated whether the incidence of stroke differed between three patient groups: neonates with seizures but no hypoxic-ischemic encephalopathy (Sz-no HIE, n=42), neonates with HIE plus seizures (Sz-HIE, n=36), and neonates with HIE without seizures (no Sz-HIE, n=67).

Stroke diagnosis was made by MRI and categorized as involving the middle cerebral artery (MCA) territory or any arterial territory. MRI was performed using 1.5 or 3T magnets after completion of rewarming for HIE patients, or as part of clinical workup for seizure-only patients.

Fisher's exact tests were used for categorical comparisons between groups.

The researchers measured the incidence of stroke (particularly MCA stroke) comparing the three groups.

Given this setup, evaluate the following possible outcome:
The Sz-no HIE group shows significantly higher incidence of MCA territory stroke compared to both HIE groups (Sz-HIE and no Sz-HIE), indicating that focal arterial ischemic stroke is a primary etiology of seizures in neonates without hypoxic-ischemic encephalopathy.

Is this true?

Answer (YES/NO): NO